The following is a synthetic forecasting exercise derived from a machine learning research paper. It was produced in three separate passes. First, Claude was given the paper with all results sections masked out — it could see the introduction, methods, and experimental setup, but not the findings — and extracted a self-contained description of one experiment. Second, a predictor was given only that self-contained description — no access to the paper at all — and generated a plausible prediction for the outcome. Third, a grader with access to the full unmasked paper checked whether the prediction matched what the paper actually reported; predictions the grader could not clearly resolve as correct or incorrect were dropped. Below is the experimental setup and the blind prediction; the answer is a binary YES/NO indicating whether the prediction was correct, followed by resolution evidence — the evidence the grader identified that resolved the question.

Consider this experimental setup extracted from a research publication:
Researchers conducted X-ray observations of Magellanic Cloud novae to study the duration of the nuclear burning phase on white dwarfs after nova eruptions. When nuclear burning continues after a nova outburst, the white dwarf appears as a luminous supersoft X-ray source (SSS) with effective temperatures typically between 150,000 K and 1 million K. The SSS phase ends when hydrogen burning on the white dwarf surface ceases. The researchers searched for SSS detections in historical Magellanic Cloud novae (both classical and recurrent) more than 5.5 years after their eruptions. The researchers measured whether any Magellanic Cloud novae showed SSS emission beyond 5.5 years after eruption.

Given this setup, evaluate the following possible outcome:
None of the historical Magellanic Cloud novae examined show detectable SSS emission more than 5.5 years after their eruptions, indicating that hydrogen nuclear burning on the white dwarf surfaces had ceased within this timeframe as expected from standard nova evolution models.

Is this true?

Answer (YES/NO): YES